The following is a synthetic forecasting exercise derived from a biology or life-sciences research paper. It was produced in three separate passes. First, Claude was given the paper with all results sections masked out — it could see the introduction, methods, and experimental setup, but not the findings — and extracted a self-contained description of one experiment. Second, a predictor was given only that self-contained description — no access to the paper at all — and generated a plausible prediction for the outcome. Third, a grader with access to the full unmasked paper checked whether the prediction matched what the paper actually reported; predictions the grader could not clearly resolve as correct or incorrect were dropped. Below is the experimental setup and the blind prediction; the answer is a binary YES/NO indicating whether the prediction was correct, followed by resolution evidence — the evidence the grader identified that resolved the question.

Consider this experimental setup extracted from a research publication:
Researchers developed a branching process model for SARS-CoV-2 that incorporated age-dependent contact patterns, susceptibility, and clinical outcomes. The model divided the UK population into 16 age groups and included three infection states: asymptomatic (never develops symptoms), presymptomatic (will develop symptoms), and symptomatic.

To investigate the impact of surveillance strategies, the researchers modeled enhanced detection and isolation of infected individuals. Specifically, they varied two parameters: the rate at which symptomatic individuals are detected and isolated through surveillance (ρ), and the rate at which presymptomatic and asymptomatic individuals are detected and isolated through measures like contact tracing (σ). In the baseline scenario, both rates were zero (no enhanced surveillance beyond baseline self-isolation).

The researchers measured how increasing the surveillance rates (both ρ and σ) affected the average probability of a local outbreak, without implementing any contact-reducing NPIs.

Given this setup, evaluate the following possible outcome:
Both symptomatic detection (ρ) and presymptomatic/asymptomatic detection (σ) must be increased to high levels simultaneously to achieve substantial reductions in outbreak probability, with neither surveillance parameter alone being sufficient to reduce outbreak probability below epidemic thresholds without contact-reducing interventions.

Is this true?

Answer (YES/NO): NO